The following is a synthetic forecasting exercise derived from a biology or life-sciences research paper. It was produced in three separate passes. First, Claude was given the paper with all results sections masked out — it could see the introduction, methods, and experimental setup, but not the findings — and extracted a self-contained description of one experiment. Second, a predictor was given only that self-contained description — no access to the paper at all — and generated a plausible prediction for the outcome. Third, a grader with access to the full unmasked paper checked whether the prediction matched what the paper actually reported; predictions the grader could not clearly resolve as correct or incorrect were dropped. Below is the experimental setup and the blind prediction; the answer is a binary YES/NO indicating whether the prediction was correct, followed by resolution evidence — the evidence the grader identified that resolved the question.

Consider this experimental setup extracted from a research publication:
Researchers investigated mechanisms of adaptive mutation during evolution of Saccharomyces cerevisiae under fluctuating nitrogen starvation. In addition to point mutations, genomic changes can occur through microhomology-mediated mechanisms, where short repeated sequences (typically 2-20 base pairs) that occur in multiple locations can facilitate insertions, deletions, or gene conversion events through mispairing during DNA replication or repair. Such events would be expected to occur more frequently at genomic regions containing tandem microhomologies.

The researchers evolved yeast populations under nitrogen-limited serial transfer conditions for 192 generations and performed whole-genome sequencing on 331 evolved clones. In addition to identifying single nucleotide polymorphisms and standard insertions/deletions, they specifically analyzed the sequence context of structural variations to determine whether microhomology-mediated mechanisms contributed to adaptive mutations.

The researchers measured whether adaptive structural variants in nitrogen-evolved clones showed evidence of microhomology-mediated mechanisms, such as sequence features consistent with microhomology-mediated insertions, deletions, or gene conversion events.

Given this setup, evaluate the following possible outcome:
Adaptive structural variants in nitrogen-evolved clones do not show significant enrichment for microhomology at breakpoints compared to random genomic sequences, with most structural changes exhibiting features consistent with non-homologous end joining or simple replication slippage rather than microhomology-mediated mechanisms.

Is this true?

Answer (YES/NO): NO